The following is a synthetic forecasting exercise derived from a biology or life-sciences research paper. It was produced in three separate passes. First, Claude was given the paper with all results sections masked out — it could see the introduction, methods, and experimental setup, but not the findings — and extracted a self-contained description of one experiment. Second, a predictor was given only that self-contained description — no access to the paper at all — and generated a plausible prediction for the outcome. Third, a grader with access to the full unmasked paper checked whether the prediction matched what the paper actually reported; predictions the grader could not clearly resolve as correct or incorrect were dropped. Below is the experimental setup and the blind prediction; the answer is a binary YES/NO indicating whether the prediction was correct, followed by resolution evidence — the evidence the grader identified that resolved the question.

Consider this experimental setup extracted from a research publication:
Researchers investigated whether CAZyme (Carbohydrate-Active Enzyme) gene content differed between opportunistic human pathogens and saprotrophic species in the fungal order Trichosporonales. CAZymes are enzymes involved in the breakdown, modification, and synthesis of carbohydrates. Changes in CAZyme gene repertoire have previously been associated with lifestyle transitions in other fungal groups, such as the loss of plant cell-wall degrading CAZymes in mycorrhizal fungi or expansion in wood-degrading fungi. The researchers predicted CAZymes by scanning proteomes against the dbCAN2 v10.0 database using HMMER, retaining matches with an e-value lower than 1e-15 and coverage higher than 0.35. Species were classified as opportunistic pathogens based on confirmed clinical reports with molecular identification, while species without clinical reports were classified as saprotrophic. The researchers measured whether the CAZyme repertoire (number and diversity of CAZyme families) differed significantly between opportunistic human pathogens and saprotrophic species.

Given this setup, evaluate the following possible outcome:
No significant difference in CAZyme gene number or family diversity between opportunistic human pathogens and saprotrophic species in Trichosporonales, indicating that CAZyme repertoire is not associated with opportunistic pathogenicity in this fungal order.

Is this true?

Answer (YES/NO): YES